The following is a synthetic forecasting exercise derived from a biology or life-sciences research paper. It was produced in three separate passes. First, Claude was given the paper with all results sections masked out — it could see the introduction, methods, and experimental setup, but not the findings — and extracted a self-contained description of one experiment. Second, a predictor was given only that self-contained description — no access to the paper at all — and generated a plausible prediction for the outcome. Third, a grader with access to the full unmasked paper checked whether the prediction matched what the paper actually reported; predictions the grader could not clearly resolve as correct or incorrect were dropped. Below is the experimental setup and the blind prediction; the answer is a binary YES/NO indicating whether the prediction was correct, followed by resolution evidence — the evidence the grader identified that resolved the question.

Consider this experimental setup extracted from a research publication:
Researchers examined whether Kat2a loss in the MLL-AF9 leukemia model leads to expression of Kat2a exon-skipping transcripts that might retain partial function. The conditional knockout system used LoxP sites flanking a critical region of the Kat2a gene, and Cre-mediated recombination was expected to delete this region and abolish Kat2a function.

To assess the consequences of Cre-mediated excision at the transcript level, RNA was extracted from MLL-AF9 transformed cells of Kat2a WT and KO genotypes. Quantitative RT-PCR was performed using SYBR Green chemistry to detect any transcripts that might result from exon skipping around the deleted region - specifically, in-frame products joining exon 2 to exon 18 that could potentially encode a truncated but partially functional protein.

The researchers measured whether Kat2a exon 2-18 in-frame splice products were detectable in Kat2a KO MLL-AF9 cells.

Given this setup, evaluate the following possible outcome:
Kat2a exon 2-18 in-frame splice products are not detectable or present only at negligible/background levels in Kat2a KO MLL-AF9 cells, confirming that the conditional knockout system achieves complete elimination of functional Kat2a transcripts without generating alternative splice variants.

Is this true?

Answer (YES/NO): NO